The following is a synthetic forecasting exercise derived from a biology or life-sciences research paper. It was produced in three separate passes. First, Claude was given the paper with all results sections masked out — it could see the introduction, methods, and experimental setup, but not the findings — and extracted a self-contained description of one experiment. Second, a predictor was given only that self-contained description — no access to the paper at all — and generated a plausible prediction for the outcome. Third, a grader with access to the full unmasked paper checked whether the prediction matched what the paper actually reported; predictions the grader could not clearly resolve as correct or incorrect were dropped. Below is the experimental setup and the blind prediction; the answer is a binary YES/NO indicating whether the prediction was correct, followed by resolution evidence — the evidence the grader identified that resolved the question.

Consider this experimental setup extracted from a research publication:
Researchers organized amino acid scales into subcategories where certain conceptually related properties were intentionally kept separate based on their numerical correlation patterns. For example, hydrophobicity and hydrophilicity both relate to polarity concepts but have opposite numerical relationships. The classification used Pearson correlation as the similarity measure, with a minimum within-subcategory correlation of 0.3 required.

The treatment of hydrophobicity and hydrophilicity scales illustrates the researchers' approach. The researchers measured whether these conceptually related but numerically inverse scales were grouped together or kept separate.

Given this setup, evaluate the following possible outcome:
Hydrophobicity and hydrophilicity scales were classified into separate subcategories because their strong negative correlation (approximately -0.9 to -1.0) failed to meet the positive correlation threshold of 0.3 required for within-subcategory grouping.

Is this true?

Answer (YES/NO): YES